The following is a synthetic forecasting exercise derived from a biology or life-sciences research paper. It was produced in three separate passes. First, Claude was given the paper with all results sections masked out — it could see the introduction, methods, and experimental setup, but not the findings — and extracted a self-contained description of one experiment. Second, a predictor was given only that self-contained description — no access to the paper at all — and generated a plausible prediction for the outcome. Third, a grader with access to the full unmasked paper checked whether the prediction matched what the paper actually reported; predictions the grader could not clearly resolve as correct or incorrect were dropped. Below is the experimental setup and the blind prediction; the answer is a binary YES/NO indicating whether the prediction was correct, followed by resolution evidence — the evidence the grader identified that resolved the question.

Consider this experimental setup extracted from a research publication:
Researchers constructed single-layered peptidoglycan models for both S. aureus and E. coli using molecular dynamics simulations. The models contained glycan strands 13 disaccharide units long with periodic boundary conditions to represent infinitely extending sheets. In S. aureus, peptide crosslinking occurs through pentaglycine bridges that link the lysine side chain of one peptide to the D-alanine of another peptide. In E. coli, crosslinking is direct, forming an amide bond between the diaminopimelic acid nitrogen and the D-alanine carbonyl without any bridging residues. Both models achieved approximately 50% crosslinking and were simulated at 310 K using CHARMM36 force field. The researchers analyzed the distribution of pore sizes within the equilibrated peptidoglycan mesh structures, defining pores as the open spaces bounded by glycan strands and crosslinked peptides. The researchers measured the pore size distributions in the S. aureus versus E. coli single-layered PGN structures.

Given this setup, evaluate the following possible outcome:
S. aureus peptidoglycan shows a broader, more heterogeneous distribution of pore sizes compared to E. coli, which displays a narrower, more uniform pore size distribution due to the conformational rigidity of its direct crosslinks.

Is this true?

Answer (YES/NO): NO